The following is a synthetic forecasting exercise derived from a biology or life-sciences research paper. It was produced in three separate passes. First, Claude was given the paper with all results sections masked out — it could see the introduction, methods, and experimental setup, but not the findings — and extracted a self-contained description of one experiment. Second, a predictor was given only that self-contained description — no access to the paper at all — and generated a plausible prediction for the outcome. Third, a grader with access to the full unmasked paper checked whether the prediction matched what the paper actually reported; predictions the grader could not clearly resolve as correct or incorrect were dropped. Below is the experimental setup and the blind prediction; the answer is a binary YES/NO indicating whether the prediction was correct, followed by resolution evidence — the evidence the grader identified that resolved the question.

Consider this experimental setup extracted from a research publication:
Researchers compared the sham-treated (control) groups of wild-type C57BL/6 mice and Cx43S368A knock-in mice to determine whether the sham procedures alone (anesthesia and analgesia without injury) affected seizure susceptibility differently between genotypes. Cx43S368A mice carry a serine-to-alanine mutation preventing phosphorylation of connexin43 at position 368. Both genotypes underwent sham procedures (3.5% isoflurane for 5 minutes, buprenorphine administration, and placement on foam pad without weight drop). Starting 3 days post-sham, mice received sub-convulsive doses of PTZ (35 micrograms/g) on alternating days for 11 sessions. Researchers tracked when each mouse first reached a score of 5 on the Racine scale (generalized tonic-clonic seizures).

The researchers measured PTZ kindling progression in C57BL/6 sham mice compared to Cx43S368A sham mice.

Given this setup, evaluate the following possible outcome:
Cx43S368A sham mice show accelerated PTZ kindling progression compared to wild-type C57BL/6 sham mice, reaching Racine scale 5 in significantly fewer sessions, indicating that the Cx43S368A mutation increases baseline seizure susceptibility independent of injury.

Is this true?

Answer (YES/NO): NO